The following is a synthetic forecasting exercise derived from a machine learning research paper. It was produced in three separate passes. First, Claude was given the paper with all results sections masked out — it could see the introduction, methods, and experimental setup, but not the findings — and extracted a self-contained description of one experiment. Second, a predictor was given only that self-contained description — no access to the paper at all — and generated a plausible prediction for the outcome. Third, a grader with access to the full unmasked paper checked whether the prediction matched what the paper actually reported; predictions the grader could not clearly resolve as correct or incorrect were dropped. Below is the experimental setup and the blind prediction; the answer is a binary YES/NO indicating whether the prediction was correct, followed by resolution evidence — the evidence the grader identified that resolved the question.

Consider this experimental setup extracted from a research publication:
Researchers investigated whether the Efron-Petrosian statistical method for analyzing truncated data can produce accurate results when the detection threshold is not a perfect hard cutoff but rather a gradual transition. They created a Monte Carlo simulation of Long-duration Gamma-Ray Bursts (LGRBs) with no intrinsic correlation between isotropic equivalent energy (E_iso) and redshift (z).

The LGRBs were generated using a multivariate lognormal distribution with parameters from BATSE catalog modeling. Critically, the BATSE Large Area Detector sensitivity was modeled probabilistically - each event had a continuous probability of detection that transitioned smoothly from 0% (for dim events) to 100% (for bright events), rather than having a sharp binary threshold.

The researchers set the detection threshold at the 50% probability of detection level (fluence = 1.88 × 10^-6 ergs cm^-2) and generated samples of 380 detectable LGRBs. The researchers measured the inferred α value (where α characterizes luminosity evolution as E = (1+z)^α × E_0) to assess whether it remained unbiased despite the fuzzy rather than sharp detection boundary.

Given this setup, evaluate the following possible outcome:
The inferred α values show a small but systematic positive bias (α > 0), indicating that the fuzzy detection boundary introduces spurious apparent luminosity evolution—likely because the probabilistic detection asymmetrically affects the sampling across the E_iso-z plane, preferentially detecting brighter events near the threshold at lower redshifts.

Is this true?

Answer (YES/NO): NO